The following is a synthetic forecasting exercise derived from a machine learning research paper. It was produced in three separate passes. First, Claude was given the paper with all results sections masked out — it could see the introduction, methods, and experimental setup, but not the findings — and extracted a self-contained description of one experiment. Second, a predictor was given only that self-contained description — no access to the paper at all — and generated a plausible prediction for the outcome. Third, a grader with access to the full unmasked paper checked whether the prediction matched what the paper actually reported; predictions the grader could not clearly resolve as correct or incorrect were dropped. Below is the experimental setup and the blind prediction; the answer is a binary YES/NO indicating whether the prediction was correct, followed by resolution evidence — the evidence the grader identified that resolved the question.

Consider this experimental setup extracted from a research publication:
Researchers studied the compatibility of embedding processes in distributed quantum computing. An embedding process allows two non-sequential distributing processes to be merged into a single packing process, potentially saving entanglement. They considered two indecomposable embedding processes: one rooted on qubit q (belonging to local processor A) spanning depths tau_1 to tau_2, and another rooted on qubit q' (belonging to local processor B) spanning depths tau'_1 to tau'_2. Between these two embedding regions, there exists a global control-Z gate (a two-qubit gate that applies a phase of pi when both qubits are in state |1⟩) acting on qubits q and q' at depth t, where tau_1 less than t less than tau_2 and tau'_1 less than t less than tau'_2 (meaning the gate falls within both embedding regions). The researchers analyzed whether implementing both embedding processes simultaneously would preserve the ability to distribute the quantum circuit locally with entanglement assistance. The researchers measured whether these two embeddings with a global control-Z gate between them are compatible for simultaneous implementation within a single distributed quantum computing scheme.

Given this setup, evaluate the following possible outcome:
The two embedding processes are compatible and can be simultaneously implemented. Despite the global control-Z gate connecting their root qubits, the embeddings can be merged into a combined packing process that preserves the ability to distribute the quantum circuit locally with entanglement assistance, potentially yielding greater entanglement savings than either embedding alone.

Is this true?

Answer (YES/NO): NO